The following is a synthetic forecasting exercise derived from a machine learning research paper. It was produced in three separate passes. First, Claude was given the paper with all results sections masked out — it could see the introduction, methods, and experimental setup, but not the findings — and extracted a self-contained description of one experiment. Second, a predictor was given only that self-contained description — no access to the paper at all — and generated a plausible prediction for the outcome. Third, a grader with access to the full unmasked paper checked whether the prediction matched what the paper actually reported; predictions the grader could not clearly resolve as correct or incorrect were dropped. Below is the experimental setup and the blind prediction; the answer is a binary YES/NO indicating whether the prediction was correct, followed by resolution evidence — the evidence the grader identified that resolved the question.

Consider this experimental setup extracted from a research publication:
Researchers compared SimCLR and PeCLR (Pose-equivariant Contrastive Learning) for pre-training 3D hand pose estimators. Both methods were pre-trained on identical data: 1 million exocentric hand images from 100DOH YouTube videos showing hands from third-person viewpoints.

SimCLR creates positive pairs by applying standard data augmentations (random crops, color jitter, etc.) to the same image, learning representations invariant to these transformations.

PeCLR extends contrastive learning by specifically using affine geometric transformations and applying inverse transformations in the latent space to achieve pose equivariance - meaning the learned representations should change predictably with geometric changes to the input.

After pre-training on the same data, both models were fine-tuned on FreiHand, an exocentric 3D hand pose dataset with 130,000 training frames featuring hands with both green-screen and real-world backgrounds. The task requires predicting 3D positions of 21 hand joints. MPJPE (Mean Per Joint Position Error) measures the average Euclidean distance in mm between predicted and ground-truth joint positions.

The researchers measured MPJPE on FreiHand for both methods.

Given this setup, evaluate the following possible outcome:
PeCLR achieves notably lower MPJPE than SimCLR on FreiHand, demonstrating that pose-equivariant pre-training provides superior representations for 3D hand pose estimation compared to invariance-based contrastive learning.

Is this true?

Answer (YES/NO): NO